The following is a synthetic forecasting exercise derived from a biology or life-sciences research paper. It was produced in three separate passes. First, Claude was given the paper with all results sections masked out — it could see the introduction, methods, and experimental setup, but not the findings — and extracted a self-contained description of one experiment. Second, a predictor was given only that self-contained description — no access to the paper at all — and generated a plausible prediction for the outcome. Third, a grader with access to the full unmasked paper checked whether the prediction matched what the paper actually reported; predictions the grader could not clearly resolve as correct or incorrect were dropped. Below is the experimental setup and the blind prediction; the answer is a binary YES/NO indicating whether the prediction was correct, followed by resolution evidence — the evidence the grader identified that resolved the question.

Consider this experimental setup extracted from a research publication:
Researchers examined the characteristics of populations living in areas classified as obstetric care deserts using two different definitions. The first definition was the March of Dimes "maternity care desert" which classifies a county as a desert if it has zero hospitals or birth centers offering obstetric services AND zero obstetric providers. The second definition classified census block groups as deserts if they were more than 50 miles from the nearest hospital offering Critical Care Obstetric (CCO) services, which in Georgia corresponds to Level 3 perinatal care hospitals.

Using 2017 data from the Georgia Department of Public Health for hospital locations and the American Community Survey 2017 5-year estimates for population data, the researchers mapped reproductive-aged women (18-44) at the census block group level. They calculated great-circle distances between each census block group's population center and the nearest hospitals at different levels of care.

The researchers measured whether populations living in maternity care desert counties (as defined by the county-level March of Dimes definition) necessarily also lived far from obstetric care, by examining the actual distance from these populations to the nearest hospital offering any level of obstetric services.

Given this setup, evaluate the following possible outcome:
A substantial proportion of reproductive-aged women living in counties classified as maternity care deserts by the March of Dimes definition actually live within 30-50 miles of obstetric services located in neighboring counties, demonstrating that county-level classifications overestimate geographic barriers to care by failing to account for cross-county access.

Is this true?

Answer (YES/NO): NO